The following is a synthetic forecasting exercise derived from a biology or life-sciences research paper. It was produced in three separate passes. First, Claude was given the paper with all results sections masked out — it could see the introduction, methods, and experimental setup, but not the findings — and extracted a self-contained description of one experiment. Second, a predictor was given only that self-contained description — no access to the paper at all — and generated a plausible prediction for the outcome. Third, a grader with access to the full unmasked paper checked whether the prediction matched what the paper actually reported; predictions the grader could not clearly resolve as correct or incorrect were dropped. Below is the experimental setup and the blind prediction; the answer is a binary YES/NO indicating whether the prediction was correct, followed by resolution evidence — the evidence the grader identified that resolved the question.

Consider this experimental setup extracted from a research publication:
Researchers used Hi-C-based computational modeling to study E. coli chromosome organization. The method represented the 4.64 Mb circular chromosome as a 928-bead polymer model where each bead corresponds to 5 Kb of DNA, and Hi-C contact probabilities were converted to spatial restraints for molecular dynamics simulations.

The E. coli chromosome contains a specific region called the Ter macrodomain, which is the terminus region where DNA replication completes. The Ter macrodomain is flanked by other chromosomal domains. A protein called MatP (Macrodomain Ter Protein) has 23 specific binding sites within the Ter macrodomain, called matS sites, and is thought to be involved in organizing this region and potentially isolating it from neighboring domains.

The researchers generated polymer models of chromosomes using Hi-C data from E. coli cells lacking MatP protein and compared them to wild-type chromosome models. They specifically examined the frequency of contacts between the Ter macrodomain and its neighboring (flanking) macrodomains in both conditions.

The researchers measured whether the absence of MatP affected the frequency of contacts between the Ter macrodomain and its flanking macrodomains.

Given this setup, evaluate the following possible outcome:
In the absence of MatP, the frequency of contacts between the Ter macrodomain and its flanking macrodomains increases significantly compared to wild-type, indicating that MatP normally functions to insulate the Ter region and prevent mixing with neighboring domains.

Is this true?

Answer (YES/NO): YES